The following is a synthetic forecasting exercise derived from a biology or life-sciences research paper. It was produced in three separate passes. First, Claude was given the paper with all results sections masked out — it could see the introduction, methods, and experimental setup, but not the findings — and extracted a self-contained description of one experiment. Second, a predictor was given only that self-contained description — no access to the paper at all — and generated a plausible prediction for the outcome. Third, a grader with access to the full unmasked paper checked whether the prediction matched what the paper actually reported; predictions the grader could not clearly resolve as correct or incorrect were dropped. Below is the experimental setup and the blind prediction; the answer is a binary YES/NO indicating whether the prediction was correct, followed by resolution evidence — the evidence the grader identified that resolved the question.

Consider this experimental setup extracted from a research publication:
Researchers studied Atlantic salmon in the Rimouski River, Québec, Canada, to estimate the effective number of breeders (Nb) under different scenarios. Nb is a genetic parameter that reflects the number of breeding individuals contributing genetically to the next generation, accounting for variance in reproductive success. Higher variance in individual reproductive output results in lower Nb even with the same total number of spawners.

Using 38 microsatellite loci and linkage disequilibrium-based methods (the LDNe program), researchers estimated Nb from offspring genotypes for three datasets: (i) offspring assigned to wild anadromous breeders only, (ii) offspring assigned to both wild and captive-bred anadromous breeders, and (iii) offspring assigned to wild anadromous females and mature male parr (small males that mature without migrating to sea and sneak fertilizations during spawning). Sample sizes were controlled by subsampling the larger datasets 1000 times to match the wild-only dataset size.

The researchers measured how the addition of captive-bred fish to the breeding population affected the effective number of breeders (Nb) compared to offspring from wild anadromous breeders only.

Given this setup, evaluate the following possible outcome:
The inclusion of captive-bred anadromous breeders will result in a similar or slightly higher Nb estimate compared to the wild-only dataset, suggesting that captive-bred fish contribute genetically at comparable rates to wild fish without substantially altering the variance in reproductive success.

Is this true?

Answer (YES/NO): NO